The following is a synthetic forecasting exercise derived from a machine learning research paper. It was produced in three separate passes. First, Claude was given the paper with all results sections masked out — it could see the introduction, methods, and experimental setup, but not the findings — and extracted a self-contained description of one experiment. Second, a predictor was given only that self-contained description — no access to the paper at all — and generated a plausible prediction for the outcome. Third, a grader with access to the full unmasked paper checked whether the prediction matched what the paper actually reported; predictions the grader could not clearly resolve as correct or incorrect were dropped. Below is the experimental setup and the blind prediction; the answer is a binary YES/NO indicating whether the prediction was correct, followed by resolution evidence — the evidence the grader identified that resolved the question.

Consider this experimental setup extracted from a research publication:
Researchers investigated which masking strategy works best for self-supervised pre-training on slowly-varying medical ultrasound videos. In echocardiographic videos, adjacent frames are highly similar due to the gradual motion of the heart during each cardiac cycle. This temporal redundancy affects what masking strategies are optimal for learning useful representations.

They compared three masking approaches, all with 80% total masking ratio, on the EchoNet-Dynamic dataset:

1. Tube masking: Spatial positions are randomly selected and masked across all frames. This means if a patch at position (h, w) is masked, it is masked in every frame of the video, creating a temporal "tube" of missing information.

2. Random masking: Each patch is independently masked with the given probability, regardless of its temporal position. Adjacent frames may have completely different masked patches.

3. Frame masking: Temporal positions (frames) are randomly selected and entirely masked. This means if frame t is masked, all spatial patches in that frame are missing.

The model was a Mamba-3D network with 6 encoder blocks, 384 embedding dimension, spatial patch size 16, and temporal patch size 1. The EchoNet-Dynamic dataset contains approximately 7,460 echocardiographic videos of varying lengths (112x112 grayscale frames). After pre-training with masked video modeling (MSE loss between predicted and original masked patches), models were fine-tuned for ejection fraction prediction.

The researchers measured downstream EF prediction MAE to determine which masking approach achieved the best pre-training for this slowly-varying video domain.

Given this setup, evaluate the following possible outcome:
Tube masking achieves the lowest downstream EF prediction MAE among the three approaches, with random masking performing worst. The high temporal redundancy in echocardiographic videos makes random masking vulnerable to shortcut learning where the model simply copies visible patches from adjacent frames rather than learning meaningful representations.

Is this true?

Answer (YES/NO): NO